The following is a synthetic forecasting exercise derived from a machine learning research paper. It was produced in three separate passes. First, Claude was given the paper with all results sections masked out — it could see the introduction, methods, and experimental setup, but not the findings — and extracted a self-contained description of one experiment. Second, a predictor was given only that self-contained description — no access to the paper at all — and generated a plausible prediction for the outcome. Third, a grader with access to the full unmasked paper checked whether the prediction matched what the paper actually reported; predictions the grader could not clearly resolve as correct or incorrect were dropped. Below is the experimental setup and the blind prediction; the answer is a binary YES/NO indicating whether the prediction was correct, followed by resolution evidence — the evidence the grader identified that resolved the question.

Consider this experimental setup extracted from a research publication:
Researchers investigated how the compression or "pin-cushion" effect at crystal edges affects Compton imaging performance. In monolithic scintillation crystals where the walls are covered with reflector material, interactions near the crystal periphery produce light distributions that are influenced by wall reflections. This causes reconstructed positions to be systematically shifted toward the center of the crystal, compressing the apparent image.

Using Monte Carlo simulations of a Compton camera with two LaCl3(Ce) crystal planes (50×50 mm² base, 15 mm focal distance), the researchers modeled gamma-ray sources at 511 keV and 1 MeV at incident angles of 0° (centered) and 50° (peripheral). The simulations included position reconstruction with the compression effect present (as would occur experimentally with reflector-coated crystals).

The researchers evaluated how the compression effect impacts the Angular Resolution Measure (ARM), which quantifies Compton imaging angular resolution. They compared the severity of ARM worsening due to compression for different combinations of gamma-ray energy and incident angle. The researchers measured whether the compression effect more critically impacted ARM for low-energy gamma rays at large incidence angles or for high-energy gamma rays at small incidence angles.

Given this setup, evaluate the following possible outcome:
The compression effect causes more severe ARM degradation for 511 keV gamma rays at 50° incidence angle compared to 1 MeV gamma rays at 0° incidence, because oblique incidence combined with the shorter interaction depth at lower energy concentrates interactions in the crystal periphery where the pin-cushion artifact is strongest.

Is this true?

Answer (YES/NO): YES